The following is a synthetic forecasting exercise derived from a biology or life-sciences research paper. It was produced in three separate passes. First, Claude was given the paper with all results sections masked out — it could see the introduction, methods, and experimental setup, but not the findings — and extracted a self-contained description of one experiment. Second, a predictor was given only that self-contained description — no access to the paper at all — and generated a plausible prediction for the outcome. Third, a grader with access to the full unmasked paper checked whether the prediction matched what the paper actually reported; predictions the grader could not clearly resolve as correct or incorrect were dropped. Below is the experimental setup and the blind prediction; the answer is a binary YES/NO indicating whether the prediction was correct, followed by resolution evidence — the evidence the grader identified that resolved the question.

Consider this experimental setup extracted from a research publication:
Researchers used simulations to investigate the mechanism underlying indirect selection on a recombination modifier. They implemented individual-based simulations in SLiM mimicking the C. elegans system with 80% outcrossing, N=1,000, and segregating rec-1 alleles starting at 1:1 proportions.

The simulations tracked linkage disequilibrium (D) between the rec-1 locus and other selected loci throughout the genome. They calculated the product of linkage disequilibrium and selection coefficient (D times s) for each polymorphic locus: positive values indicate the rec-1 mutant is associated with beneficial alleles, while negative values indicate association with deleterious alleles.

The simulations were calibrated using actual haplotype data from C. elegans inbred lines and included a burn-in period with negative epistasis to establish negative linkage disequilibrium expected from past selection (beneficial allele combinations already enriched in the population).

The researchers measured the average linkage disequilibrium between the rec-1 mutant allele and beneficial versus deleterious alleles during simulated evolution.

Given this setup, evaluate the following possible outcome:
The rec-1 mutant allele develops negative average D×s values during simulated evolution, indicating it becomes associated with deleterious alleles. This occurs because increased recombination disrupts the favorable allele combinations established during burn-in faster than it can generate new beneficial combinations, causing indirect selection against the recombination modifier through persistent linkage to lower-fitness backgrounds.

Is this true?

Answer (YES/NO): NO